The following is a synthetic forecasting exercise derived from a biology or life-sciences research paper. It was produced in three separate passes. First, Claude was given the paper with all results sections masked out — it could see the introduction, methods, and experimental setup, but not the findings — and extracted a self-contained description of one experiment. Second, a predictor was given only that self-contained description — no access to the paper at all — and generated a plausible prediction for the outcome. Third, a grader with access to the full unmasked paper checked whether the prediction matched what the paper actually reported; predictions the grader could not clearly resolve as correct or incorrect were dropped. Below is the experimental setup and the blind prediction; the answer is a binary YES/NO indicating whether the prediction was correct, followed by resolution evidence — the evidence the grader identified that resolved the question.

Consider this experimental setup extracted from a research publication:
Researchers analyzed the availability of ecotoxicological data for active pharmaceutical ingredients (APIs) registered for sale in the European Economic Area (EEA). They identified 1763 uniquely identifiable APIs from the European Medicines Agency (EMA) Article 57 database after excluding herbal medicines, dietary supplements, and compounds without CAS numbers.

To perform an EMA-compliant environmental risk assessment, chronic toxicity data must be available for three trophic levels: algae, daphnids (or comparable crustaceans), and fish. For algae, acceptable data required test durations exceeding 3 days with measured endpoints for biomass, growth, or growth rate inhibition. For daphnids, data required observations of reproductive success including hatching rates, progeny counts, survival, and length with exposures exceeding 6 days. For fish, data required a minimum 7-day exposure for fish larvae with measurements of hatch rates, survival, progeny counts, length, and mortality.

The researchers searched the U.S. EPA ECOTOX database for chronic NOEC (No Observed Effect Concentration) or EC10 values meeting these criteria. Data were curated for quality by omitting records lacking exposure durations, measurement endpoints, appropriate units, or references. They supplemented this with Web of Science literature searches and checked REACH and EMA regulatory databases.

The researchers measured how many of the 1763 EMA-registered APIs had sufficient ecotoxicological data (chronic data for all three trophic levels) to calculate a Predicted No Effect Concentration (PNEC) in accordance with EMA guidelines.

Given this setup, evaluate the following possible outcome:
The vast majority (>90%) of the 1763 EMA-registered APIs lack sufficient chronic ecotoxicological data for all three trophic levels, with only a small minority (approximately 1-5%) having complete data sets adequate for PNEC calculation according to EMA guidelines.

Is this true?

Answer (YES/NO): YES